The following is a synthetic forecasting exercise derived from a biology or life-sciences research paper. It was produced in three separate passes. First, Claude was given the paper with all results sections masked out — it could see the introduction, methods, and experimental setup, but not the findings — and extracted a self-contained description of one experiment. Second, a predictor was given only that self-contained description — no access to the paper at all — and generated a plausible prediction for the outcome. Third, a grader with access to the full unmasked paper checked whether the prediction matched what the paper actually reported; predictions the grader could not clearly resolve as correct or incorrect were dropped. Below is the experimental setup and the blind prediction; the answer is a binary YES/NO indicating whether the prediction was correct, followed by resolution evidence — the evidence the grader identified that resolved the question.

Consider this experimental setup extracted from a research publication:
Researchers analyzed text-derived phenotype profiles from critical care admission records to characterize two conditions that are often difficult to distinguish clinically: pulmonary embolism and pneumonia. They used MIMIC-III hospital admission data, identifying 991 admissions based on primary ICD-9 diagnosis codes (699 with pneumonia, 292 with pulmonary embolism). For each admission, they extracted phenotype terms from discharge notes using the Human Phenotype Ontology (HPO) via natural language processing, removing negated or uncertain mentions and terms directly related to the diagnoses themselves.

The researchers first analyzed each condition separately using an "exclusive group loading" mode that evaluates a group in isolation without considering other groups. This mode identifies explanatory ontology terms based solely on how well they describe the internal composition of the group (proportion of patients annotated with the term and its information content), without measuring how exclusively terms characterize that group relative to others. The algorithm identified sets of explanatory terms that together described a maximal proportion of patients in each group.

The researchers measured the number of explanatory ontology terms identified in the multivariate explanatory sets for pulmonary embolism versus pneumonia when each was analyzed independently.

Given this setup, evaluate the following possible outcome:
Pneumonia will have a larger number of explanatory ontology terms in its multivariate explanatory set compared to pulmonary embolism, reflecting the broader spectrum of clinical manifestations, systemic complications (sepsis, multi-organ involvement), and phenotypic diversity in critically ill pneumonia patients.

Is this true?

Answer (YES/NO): NO